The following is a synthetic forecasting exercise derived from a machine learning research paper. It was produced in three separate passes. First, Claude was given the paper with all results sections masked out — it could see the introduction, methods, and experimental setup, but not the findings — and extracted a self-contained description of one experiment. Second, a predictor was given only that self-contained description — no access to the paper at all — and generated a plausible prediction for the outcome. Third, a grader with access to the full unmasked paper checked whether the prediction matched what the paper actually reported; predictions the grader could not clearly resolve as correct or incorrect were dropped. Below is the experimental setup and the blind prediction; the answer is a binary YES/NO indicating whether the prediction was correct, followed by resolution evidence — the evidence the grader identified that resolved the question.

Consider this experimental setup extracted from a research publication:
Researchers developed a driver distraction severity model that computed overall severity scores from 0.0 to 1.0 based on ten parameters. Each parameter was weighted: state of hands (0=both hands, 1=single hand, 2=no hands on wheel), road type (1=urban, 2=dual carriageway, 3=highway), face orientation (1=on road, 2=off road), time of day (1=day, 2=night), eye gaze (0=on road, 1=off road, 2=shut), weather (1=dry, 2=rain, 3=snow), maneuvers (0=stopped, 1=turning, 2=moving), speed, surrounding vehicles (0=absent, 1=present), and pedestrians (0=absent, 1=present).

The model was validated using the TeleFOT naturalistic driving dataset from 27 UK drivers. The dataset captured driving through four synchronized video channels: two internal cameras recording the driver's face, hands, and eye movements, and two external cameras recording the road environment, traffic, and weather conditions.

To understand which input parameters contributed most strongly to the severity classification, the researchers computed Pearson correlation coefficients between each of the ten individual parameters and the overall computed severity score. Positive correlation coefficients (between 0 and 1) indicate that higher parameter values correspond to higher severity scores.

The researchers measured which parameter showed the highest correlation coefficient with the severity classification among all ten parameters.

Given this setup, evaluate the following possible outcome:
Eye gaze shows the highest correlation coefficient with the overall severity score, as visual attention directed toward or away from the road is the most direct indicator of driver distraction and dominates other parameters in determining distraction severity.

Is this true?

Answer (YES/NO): NO